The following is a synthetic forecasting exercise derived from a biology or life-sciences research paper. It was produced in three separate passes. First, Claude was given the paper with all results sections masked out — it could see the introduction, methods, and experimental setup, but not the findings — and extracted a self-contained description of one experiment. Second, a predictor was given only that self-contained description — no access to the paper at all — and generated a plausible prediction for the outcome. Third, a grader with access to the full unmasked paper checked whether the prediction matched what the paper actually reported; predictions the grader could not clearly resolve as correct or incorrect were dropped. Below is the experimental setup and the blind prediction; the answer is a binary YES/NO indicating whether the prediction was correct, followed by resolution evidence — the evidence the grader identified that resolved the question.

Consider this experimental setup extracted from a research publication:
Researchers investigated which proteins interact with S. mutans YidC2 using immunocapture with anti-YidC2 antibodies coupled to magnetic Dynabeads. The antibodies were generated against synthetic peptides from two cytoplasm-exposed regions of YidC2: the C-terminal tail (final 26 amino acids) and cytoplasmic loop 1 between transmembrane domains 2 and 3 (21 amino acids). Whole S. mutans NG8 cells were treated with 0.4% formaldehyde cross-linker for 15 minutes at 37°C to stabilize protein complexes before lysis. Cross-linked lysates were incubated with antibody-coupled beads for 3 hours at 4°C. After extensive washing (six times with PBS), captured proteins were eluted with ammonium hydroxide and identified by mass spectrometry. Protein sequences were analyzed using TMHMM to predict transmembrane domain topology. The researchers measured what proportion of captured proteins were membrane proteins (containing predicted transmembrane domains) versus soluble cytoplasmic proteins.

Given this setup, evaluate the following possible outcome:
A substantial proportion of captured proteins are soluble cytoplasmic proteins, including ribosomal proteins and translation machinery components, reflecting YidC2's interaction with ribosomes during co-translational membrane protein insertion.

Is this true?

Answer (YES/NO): YES